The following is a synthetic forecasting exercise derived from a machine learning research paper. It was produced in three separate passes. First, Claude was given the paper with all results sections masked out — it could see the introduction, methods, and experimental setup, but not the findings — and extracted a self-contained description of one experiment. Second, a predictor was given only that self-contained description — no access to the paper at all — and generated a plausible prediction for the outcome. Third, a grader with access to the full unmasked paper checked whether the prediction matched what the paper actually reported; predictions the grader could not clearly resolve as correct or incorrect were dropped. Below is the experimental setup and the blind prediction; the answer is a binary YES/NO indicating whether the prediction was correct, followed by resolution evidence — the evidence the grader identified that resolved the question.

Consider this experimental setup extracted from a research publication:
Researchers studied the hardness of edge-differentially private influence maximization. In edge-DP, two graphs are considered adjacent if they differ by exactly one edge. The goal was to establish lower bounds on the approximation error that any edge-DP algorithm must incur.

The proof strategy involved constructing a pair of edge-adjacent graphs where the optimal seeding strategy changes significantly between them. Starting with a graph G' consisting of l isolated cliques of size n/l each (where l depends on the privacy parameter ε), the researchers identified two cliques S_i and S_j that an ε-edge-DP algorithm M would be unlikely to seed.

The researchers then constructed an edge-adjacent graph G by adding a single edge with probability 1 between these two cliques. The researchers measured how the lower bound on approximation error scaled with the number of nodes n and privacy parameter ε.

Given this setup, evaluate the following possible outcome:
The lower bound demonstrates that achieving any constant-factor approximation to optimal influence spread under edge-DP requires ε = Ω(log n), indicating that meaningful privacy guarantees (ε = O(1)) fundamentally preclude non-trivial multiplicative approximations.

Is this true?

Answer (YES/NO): NO